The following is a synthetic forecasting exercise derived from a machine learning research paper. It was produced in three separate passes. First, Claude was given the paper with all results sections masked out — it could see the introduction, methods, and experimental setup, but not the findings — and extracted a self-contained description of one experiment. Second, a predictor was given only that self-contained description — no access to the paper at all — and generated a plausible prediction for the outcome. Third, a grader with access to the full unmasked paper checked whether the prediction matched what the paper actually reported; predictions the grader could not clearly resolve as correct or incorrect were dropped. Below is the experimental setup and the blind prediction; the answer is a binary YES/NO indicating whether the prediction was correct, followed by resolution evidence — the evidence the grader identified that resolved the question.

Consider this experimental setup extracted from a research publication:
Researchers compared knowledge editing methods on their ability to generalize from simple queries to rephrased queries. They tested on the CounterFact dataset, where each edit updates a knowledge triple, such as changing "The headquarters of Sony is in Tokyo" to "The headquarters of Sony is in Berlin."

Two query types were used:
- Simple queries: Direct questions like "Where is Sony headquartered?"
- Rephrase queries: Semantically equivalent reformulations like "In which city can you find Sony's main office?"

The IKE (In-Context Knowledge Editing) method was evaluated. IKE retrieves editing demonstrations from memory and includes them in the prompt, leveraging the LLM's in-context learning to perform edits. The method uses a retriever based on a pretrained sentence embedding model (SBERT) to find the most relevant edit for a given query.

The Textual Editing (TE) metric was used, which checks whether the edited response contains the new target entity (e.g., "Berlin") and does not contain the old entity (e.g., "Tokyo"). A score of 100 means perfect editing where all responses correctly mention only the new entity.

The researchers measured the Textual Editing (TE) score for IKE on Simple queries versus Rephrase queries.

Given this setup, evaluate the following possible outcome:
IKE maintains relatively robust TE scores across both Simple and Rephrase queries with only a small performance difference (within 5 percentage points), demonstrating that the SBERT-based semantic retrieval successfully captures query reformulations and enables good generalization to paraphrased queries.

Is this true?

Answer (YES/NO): NO